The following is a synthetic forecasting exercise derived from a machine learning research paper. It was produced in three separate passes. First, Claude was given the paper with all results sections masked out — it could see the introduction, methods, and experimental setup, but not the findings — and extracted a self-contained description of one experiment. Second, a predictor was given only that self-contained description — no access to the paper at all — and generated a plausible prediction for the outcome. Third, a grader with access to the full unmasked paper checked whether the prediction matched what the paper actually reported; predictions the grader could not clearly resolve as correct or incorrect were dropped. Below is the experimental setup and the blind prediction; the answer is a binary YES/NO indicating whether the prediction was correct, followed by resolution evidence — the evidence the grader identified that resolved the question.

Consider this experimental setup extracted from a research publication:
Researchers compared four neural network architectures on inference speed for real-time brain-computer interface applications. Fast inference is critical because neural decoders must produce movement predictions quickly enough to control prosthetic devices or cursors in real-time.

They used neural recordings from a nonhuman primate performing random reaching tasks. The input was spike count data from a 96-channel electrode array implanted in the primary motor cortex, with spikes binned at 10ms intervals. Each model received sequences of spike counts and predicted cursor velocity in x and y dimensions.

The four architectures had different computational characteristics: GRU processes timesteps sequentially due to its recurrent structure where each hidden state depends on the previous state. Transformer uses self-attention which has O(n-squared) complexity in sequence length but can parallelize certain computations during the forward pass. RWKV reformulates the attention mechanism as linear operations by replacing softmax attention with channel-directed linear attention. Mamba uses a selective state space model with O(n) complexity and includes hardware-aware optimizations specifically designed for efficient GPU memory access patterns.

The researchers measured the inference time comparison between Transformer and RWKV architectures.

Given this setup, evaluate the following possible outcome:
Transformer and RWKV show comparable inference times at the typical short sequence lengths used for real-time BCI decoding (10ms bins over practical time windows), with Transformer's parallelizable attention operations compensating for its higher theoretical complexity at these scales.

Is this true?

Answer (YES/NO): NO